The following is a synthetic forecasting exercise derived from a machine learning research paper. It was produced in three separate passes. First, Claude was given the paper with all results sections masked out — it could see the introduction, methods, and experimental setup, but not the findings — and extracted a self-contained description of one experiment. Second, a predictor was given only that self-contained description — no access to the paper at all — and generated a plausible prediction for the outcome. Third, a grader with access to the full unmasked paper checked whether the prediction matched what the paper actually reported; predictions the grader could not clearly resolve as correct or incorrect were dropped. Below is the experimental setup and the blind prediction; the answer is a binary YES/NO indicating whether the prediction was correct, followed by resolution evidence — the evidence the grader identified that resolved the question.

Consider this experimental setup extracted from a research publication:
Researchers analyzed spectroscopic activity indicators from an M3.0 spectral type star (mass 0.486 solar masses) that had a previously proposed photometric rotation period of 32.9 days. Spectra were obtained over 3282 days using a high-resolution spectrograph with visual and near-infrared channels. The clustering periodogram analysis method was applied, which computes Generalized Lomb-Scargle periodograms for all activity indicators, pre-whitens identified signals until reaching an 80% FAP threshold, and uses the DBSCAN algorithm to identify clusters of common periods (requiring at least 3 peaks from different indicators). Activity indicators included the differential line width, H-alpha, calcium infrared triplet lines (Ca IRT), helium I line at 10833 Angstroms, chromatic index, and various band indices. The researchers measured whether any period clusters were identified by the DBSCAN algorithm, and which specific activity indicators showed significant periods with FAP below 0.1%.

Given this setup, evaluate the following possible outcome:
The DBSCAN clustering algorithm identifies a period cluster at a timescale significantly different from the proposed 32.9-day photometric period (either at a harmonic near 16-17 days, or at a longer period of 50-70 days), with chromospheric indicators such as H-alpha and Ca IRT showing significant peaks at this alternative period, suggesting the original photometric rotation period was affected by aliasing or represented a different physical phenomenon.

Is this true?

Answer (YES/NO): NO